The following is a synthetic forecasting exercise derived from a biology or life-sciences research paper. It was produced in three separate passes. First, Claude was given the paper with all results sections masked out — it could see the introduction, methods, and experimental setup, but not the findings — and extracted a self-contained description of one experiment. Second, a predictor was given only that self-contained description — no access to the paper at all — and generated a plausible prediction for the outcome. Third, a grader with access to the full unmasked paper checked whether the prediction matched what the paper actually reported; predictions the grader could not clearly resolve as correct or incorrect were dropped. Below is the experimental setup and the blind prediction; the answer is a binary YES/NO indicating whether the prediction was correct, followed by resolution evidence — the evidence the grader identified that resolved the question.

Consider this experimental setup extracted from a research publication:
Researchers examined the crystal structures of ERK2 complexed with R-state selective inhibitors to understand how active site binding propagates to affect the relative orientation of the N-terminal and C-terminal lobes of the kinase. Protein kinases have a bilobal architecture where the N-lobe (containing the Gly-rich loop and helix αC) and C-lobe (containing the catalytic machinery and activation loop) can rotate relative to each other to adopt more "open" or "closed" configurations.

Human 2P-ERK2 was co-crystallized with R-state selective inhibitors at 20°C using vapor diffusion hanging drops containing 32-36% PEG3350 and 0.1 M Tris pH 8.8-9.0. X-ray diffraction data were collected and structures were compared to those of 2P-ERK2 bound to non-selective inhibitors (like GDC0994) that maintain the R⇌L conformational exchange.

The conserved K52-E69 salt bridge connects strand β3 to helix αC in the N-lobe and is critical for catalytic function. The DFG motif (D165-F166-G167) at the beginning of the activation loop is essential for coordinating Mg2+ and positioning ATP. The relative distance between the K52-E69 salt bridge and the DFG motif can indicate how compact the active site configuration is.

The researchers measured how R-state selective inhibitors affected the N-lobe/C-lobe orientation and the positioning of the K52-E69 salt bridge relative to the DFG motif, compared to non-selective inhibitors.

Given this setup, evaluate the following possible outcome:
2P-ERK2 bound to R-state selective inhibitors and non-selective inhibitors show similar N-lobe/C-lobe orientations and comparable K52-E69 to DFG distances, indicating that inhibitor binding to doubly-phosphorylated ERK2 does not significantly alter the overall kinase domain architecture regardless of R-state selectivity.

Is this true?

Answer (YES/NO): NO